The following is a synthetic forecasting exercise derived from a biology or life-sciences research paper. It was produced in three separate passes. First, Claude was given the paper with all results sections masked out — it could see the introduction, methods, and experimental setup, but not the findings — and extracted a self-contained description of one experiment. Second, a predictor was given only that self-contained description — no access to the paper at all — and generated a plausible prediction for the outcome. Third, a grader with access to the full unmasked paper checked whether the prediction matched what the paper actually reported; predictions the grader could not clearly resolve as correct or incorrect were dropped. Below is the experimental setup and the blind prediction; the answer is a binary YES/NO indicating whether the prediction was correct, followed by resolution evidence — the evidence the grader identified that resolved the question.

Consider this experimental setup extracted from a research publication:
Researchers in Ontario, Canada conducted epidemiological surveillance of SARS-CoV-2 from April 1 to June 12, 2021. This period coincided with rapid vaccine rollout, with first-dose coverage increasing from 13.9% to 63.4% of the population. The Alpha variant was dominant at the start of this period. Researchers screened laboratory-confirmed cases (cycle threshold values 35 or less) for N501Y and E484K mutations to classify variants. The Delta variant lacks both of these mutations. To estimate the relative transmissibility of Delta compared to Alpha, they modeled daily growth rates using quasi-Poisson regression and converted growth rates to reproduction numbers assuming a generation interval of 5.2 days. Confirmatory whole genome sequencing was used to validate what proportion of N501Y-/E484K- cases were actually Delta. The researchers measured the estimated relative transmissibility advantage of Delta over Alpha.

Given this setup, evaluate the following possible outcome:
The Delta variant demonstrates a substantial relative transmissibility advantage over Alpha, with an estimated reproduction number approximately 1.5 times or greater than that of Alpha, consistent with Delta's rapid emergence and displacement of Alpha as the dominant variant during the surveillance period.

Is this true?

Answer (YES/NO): YES